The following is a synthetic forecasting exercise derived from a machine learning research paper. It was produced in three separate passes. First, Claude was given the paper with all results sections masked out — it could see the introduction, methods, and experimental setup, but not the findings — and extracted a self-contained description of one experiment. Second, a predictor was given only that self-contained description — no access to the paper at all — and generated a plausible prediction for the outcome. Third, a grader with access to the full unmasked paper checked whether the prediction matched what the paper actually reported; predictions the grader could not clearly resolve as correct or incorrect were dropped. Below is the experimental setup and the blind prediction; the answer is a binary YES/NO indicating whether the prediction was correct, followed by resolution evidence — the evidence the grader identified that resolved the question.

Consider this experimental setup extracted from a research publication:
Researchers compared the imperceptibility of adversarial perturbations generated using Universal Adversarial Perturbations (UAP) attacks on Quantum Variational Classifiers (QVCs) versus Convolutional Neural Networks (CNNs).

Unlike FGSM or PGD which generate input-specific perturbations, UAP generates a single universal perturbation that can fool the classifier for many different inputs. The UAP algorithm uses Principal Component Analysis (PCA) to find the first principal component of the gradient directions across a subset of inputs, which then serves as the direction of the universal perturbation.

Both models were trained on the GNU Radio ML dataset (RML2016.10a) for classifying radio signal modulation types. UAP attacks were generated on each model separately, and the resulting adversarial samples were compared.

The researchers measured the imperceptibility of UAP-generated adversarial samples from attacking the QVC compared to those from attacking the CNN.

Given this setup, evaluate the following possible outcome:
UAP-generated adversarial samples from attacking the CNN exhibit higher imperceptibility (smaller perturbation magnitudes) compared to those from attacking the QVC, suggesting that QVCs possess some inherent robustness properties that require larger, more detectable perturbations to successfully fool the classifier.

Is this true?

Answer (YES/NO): YES